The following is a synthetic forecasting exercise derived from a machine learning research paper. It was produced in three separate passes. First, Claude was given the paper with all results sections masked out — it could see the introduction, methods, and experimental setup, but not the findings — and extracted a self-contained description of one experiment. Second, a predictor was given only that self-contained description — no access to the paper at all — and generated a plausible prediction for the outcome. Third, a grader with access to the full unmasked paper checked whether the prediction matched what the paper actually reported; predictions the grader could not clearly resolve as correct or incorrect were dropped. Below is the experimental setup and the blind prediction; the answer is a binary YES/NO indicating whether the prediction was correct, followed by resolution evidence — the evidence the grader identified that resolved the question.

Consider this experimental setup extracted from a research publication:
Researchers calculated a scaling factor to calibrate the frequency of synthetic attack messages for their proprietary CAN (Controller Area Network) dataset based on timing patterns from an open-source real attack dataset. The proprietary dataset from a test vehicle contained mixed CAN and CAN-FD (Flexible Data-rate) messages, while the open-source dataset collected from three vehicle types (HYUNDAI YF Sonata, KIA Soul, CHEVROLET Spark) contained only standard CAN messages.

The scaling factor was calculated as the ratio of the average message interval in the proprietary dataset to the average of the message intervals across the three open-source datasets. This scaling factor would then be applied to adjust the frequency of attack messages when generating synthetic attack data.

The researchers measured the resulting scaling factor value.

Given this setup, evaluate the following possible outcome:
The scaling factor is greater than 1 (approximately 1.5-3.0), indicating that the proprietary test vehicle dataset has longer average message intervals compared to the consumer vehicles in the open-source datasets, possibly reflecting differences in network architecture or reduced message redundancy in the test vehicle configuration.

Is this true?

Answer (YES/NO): NO